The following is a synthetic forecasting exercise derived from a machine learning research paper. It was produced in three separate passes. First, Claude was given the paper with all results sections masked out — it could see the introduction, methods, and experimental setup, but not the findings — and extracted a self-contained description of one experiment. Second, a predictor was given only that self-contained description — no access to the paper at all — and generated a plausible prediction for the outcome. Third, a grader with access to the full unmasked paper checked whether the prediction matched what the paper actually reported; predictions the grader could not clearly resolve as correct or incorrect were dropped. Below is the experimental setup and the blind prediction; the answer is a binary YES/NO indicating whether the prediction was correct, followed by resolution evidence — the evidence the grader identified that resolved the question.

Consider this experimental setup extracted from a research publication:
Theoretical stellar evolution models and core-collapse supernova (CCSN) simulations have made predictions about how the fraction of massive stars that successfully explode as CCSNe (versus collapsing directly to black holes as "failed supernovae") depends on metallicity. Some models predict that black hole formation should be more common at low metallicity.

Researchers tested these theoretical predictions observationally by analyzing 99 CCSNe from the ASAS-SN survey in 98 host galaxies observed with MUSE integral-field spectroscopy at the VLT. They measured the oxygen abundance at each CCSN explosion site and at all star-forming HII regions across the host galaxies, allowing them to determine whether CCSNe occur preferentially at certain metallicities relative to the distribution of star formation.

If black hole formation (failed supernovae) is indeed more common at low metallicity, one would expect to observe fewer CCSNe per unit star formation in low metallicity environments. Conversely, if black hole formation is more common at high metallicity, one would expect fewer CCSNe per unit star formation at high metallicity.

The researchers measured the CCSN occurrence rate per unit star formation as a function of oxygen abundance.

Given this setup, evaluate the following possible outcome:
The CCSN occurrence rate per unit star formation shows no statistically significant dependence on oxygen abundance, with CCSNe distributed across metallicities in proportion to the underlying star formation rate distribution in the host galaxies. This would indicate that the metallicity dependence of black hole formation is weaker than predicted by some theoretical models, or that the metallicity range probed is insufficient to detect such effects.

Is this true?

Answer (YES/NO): NO